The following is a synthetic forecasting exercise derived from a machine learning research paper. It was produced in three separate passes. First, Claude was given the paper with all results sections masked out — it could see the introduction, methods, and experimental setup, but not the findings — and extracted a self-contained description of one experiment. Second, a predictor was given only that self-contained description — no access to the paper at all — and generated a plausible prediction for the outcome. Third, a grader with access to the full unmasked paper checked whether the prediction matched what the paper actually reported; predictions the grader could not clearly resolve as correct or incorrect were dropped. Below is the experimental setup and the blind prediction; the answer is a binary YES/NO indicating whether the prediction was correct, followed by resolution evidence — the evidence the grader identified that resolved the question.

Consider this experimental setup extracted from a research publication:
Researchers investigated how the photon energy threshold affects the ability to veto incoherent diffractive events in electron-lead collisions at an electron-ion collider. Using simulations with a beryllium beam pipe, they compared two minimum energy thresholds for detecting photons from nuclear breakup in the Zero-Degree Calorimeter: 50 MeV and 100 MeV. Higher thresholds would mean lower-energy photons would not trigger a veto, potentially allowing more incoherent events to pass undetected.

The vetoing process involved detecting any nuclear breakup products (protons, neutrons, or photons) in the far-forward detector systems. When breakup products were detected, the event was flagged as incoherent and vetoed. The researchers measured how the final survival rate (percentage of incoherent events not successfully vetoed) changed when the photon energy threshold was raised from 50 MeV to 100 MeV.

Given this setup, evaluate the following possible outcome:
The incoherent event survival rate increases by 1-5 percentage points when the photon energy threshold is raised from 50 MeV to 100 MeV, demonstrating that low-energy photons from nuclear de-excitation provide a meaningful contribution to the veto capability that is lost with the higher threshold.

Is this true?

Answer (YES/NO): NO